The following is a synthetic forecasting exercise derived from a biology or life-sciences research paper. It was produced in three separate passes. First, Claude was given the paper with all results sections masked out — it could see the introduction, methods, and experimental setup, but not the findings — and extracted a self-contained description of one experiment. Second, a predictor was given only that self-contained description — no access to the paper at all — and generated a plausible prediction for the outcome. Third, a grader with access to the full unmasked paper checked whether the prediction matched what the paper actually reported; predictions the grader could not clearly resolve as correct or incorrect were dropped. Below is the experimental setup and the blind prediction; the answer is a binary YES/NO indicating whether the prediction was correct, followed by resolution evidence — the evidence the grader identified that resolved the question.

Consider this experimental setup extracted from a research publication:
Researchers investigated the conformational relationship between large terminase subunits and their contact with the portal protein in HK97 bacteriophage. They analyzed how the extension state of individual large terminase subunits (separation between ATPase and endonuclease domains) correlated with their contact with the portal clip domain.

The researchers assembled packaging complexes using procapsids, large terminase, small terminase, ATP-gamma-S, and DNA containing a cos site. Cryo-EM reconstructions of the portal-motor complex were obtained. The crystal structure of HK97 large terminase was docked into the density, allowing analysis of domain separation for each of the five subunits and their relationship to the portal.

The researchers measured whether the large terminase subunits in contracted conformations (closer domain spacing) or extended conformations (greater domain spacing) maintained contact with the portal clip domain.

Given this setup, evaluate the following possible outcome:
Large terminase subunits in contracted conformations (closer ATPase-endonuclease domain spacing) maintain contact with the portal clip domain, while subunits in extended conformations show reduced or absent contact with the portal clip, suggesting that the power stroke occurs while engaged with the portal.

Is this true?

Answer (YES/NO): NO